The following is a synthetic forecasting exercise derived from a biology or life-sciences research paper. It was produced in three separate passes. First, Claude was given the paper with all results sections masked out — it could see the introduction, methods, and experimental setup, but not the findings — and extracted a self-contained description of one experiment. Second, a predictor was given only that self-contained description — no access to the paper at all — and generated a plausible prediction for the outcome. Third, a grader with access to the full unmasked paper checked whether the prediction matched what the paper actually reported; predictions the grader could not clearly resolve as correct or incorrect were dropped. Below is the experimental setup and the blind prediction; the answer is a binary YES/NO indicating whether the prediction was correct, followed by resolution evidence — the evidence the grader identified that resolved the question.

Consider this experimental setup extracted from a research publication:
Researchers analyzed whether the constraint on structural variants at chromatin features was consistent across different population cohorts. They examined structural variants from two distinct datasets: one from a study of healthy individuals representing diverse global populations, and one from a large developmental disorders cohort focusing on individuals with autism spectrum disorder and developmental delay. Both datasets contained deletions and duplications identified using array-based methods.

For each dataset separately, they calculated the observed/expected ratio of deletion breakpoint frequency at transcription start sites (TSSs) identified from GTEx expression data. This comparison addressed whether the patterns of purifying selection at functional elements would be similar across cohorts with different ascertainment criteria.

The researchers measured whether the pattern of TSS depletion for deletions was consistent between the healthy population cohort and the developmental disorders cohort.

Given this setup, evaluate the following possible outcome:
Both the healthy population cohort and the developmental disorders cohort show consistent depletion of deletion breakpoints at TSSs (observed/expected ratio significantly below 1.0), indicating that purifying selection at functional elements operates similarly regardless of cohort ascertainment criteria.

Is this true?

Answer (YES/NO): NO